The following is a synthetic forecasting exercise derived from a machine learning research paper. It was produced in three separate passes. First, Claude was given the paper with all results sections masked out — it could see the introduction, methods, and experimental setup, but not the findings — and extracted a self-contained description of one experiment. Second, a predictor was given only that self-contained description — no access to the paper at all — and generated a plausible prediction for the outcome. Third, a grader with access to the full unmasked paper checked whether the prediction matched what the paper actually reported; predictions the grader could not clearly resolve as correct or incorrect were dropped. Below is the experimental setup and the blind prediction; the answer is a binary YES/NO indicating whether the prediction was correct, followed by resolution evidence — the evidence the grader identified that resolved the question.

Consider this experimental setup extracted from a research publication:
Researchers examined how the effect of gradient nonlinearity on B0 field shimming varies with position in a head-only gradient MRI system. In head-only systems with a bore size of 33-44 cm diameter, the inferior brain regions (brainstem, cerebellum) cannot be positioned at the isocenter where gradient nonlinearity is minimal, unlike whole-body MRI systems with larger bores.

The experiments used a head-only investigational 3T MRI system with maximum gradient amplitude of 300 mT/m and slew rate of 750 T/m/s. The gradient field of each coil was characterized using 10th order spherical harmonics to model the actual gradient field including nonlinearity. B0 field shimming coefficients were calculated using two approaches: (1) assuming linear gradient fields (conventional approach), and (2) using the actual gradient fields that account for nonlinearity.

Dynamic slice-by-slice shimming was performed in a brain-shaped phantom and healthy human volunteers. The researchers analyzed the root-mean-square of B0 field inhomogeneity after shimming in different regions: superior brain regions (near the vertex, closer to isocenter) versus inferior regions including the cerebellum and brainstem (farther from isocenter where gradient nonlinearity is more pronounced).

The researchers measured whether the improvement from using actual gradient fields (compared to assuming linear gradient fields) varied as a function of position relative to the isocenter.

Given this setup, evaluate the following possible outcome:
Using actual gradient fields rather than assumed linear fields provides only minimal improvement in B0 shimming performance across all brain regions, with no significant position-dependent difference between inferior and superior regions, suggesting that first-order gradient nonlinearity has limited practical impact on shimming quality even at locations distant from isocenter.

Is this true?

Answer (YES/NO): NO